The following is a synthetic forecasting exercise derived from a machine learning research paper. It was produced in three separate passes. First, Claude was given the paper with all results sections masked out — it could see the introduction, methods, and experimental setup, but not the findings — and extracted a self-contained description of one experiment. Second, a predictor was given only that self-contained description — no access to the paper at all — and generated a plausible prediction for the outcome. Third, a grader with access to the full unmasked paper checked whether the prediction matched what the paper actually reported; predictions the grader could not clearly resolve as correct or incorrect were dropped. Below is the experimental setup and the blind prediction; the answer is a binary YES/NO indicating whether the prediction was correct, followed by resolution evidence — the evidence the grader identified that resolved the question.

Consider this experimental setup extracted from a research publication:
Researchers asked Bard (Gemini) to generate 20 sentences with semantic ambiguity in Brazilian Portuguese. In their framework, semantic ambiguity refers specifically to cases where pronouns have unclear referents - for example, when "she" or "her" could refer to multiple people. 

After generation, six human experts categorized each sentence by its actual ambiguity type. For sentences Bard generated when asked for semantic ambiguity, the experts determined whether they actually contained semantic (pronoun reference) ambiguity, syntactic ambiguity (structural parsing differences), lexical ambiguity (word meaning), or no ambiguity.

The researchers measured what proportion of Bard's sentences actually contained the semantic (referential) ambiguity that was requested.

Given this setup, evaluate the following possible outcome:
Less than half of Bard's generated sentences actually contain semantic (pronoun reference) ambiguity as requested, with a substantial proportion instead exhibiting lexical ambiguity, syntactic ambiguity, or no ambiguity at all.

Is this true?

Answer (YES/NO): YES